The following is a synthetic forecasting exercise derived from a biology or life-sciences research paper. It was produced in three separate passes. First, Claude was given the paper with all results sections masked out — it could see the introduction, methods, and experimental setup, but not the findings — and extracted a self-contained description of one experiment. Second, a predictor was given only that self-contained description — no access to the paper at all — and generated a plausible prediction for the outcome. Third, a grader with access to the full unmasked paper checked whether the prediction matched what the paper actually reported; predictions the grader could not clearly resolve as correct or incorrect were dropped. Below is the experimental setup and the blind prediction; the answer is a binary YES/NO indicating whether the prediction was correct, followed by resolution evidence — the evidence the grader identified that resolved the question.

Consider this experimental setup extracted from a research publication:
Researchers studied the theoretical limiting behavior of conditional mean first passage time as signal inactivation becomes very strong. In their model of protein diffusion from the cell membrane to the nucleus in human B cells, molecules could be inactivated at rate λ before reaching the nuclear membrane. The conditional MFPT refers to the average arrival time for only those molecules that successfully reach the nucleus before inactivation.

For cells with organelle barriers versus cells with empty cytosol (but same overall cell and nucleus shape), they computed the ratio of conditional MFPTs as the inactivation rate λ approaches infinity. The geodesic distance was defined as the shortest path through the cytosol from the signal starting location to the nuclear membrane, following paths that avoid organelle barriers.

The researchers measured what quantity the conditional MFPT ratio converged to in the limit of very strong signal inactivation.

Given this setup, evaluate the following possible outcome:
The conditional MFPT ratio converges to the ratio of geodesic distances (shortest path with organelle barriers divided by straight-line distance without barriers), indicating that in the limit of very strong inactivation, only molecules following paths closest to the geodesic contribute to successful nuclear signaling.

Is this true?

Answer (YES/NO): YES